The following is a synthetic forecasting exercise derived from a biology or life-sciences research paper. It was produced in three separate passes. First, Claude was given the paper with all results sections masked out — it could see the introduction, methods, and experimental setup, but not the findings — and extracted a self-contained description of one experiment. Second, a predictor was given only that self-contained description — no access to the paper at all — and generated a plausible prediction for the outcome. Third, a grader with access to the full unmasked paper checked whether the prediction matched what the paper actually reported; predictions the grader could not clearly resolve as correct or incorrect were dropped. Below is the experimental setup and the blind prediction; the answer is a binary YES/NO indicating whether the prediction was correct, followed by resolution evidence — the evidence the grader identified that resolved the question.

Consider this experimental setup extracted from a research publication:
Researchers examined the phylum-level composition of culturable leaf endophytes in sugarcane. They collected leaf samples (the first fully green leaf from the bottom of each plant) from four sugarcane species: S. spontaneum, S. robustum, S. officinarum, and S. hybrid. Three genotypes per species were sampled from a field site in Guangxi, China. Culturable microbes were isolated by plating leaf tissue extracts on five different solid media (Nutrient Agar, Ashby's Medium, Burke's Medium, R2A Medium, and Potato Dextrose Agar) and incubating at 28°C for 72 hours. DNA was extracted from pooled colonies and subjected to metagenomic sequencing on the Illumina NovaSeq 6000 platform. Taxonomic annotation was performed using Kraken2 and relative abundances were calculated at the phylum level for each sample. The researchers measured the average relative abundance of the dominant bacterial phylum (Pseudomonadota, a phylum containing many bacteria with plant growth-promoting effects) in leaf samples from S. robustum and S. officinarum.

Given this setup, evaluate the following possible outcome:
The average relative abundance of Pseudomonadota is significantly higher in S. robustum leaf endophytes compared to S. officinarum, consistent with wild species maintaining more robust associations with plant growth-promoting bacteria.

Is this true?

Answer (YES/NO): NO